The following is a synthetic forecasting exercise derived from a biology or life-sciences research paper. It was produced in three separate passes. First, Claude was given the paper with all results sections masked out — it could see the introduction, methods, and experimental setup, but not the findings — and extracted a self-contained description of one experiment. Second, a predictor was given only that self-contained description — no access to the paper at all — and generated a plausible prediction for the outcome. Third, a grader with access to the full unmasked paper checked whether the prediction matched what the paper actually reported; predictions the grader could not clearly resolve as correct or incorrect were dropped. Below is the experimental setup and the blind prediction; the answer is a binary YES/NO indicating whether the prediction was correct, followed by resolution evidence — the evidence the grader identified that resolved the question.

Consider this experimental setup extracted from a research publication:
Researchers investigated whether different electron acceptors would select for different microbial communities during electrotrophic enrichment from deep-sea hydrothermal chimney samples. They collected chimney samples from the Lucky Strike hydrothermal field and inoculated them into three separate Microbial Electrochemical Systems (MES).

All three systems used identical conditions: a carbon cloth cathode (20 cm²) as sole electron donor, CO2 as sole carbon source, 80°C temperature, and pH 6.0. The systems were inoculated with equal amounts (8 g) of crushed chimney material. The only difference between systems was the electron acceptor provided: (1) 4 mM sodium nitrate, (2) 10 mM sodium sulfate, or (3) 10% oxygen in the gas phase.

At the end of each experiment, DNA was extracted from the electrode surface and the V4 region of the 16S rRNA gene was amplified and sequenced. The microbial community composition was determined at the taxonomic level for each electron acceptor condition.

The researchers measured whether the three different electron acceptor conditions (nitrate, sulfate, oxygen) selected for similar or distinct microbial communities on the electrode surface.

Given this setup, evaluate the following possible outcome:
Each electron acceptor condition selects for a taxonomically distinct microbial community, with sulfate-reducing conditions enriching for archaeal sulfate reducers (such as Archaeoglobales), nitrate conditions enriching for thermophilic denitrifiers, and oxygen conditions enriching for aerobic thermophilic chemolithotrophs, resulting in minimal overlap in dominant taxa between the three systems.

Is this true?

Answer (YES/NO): NO